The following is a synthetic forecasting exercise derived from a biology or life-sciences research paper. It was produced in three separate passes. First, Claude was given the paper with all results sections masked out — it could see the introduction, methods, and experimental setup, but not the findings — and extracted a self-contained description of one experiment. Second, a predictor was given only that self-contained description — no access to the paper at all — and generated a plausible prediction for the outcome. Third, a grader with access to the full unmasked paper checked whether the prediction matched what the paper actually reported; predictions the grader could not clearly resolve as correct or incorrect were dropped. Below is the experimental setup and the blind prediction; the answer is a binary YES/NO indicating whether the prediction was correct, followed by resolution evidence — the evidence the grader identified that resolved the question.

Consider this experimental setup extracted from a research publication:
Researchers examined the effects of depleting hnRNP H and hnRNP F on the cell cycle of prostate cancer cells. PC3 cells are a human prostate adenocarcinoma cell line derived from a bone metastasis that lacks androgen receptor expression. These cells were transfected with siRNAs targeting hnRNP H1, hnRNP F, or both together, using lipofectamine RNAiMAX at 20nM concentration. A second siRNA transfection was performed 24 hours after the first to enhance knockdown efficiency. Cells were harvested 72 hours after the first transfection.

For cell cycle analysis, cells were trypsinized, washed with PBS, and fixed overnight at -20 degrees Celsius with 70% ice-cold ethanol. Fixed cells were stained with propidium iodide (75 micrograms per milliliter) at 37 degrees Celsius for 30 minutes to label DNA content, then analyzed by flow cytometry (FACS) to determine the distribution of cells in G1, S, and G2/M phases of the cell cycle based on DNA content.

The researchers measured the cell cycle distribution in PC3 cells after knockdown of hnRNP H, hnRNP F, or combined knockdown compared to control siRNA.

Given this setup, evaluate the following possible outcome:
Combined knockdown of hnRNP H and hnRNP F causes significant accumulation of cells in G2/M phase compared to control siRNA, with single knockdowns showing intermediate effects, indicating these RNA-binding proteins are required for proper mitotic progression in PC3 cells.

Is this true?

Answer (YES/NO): YES